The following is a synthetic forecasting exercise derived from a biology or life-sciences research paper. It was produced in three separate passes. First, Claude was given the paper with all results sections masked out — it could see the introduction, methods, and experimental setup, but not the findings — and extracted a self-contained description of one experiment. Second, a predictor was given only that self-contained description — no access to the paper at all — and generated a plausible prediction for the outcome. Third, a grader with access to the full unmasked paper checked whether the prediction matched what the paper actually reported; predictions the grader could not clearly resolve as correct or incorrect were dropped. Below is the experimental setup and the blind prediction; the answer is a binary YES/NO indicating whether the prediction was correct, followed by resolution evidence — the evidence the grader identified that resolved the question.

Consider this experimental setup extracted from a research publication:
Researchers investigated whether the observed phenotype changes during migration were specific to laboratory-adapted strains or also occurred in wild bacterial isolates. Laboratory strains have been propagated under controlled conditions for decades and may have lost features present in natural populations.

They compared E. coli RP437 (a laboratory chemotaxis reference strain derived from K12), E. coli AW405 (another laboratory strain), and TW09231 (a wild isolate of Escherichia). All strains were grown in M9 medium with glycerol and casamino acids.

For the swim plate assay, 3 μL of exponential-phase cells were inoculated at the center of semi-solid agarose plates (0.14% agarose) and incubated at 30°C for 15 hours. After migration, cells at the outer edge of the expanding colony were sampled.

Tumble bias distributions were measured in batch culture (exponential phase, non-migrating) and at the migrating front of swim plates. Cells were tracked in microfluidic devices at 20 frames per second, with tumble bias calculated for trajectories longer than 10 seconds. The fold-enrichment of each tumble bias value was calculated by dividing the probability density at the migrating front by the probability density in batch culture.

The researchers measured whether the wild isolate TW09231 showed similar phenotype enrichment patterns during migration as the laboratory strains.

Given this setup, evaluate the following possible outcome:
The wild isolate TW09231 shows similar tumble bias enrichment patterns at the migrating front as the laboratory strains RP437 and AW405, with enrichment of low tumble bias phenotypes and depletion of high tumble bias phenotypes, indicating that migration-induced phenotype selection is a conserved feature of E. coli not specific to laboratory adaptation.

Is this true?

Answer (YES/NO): YES